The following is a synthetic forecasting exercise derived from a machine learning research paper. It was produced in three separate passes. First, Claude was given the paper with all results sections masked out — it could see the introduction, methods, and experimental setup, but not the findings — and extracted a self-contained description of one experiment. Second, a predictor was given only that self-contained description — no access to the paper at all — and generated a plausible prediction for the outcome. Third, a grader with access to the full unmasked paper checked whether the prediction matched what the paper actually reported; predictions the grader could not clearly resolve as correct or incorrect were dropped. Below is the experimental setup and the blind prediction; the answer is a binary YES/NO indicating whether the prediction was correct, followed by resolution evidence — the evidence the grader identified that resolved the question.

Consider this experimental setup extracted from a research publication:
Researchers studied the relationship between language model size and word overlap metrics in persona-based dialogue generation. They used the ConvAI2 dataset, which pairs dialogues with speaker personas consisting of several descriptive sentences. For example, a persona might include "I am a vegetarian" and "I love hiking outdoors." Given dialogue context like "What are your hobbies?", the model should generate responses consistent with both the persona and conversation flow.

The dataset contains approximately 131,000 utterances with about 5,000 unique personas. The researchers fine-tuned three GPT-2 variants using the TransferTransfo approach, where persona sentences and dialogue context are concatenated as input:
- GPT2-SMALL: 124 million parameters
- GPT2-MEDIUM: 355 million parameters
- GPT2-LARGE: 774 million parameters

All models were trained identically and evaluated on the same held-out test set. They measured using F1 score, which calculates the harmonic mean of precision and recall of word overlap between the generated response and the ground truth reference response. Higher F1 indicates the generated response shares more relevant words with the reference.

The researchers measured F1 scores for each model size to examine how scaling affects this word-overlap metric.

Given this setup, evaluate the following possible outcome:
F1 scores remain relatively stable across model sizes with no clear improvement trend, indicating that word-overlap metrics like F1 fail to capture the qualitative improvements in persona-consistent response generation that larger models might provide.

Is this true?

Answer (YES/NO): NO